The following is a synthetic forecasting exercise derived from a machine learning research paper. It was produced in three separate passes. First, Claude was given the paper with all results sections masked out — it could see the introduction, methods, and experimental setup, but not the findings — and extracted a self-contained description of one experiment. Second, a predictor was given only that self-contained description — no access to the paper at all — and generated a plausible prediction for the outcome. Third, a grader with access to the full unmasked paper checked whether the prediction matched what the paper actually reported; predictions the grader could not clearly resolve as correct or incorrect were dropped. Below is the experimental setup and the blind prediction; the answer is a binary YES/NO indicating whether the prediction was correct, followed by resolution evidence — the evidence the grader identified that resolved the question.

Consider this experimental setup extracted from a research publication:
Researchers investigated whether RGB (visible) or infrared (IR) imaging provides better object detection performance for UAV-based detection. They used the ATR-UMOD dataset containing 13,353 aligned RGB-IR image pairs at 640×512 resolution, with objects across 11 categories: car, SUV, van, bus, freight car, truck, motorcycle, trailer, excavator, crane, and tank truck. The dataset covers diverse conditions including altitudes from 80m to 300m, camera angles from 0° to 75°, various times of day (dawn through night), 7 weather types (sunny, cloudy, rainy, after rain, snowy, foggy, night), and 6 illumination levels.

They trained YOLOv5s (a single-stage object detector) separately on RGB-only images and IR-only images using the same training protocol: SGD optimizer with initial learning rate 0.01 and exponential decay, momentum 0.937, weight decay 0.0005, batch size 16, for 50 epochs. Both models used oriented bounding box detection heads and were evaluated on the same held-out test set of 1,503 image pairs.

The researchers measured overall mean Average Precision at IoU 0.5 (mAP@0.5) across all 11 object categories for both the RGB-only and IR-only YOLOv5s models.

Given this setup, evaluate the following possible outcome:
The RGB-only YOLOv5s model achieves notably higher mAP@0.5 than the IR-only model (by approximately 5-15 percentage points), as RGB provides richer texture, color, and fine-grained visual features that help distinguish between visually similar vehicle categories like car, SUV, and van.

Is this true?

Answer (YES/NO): NO